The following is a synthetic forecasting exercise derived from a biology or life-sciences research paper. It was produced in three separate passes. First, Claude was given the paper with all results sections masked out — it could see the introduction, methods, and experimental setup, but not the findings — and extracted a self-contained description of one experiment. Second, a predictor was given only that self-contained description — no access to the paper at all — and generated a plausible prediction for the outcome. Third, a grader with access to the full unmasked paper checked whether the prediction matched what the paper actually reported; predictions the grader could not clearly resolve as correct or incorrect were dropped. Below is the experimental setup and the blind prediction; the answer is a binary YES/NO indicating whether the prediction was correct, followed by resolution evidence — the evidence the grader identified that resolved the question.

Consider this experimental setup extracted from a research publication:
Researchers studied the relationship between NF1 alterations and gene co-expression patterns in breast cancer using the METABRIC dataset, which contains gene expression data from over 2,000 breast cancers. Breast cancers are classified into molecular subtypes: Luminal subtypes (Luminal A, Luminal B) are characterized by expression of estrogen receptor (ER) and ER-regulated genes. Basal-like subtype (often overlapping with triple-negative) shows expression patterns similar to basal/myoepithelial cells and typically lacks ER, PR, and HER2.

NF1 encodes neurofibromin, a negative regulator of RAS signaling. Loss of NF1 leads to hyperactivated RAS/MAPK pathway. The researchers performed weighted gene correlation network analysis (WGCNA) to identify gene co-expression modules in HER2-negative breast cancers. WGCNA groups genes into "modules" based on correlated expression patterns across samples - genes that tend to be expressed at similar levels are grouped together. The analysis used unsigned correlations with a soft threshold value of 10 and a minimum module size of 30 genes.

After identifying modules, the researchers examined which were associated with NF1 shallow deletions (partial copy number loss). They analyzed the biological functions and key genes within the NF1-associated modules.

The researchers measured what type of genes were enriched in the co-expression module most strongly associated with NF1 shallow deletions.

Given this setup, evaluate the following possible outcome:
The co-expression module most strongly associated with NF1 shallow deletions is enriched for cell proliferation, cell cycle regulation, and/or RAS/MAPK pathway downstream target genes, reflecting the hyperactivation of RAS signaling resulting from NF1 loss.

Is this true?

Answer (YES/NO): NO